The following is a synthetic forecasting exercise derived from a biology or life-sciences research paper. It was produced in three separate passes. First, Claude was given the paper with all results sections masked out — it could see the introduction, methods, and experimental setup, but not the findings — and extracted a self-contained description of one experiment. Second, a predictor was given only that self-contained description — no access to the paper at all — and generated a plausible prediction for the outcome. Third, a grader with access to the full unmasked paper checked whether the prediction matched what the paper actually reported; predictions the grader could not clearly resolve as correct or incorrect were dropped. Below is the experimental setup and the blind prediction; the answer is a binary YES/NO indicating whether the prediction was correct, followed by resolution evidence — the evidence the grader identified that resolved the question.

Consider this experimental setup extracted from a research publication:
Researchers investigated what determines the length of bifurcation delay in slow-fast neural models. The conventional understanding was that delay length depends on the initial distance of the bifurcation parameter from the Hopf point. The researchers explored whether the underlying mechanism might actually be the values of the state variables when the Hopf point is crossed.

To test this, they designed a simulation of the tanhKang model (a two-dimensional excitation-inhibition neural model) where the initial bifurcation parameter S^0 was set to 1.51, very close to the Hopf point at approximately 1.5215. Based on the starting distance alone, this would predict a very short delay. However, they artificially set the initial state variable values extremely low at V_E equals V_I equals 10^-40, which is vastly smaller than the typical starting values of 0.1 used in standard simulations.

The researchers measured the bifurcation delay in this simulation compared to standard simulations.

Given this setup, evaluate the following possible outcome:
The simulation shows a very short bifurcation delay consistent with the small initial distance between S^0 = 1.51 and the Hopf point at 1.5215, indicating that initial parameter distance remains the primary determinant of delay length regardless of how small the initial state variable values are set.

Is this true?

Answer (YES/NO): NO